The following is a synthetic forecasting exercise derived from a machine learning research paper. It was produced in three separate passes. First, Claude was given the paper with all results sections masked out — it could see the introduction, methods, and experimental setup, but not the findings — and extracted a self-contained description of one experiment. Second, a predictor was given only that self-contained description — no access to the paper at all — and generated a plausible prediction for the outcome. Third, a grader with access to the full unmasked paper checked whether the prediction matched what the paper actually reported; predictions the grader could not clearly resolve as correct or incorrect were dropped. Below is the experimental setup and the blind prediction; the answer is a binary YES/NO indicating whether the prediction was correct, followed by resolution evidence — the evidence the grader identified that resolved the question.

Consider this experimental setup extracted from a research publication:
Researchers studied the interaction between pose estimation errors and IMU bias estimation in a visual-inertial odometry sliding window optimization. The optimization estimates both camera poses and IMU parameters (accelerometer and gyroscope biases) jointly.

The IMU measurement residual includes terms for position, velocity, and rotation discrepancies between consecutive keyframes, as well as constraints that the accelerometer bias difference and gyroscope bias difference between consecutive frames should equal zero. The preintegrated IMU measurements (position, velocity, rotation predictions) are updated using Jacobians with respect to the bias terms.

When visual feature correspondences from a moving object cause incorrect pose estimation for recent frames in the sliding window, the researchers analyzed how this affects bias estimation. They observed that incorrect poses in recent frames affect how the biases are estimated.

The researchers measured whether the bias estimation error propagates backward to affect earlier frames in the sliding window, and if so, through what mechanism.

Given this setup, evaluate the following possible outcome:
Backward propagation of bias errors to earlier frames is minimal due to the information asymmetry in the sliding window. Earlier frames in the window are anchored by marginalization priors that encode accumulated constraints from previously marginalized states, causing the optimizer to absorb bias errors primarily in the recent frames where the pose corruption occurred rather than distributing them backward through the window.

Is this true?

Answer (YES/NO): NO